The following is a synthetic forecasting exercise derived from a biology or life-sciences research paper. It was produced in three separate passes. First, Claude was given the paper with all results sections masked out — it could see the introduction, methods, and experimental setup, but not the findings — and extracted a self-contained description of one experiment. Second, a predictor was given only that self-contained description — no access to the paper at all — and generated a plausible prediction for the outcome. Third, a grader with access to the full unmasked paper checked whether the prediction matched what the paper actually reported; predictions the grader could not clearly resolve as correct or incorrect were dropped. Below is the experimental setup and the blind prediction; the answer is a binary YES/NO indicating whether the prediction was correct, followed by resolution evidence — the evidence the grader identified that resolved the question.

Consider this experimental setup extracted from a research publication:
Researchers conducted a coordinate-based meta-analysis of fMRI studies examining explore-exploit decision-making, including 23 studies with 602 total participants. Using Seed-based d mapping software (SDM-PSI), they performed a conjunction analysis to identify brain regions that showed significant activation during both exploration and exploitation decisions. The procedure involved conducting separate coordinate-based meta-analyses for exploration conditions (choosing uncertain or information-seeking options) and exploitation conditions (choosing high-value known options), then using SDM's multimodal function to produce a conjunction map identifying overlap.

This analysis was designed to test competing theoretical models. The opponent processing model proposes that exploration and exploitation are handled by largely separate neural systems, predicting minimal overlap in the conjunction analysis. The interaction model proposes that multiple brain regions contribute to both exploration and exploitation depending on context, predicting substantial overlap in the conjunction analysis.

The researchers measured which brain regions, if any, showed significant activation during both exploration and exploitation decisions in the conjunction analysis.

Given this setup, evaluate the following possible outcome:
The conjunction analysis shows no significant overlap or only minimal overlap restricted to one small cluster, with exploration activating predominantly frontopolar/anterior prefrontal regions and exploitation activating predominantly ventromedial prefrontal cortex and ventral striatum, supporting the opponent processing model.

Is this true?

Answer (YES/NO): NO